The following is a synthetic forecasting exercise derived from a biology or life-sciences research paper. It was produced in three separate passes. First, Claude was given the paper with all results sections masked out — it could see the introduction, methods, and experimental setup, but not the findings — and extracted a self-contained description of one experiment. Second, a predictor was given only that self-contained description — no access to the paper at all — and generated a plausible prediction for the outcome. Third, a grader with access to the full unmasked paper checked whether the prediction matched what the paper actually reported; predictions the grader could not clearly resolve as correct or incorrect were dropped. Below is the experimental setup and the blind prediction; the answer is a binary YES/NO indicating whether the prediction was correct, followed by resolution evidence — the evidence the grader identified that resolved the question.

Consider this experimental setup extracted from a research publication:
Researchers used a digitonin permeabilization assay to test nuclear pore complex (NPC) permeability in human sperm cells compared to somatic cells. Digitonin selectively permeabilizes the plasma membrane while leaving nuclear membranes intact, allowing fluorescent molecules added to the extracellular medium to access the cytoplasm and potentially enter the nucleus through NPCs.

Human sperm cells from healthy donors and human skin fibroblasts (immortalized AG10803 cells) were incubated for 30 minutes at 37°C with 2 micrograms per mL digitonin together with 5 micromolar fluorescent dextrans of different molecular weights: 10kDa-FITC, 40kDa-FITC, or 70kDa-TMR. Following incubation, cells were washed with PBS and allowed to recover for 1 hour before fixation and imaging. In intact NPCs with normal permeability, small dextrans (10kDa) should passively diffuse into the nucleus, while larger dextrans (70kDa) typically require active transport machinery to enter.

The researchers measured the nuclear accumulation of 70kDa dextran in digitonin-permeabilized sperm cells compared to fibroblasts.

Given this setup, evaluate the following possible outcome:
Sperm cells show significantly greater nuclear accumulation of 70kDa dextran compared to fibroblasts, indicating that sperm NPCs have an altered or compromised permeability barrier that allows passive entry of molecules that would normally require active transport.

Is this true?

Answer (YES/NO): NO